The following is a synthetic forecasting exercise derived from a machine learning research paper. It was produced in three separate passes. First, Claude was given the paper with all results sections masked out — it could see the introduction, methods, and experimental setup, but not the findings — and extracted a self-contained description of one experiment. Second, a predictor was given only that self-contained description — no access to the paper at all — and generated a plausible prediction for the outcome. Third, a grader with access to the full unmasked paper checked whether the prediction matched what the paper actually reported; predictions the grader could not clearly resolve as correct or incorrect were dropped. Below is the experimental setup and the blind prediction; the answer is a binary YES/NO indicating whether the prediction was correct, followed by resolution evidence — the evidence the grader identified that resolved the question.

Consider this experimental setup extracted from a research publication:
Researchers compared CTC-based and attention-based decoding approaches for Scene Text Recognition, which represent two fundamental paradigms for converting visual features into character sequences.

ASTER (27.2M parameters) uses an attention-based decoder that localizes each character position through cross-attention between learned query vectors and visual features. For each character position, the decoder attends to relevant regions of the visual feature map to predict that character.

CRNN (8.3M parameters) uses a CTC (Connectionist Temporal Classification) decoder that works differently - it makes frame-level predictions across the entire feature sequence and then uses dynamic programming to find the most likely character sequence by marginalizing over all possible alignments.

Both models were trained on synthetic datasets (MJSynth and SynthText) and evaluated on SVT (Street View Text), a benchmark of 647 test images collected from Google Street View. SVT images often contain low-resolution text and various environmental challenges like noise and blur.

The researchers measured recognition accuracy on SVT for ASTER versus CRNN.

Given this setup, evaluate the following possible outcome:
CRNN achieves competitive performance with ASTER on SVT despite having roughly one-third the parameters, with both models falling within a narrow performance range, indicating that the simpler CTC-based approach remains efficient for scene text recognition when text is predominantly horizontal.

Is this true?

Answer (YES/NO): NO